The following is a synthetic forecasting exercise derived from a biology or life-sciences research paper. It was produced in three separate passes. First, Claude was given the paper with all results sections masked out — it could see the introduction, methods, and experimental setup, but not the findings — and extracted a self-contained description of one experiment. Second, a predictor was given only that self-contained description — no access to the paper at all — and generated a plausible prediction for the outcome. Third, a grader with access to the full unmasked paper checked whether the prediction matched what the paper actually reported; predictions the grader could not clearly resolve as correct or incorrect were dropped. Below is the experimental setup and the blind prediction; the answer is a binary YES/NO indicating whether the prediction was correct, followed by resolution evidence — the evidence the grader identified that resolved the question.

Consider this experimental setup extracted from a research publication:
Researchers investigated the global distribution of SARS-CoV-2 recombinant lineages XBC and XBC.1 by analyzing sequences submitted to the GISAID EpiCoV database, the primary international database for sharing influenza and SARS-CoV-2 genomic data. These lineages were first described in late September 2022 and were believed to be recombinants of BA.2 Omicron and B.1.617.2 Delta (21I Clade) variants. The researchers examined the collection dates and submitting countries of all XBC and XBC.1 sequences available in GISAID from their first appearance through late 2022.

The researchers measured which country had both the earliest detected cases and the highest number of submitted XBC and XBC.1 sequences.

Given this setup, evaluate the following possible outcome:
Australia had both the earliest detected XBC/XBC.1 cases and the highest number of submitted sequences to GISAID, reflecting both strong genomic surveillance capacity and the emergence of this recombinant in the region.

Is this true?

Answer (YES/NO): NO